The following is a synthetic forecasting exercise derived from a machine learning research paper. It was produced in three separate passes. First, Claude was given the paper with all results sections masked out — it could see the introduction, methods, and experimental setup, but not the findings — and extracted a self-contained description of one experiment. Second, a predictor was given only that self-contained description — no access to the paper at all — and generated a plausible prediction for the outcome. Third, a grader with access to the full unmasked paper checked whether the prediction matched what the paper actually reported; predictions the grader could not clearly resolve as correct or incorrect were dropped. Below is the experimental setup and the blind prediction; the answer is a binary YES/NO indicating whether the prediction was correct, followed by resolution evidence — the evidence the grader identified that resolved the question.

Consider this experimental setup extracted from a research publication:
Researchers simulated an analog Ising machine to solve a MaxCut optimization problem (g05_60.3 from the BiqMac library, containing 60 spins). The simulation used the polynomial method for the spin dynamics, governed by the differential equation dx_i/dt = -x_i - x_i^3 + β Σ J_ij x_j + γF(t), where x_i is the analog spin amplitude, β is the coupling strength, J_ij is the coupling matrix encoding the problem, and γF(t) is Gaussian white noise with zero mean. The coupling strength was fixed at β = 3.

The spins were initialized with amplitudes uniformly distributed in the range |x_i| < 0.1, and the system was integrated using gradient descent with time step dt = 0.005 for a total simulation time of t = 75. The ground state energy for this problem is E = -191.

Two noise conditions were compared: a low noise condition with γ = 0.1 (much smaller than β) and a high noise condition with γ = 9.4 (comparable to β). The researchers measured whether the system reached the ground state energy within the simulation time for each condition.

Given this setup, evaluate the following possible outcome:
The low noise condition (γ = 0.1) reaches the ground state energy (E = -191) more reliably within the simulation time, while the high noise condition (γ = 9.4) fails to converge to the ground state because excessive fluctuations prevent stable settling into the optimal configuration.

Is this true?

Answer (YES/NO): NO